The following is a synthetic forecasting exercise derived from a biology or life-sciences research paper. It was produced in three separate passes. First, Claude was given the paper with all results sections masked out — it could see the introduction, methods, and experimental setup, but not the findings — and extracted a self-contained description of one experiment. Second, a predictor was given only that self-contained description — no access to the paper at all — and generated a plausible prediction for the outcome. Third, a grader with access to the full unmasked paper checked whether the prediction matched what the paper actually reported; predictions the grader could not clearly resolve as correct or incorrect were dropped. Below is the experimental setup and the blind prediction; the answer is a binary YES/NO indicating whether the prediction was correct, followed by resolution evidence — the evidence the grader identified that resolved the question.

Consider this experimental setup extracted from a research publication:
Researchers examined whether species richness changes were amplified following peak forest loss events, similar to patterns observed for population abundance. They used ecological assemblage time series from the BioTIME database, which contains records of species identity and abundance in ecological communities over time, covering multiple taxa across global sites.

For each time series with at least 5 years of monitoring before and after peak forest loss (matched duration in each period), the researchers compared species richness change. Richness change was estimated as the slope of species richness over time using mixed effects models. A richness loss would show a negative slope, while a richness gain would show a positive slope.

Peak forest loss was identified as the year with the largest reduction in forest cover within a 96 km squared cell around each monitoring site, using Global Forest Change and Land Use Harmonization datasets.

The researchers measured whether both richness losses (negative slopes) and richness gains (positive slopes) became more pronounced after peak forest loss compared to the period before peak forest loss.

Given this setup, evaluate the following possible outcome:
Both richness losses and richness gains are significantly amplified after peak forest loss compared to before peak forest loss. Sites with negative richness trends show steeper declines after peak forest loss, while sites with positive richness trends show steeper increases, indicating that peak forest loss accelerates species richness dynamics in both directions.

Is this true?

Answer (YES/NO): NO